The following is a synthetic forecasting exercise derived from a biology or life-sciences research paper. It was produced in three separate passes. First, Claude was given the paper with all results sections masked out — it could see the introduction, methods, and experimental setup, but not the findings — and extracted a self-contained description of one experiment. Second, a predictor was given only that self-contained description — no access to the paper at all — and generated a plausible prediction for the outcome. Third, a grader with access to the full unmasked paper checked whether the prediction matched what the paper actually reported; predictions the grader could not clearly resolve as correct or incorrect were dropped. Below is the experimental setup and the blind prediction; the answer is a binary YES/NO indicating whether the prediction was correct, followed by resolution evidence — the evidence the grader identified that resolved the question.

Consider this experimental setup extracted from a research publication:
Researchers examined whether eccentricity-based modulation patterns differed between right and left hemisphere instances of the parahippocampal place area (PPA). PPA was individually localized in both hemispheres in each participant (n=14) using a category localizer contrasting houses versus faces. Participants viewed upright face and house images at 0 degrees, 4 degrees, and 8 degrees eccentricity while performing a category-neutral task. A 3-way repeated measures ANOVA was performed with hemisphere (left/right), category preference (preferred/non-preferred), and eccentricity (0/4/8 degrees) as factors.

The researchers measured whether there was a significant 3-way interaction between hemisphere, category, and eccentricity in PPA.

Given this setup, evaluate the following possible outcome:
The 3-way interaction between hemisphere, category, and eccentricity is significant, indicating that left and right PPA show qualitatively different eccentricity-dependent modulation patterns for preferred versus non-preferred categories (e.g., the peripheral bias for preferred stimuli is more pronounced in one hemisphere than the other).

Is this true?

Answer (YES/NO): YES